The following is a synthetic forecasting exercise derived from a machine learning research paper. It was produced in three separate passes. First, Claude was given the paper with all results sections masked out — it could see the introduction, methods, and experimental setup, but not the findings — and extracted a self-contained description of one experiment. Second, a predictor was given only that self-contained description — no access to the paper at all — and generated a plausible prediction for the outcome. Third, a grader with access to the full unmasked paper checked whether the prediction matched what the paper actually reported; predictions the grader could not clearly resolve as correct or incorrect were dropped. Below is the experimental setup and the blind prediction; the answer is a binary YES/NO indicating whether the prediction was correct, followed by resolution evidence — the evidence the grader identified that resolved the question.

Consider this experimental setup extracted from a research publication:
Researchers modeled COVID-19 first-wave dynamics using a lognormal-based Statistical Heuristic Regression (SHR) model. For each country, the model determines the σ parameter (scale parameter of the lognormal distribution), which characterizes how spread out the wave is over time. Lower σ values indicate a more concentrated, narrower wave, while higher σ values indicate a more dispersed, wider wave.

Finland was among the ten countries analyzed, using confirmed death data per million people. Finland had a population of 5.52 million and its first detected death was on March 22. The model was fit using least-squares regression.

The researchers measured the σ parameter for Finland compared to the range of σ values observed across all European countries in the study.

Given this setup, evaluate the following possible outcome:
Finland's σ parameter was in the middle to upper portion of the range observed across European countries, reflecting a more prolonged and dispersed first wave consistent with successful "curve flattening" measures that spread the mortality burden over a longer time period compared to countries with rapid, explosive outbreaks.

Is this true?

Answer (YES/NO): NO